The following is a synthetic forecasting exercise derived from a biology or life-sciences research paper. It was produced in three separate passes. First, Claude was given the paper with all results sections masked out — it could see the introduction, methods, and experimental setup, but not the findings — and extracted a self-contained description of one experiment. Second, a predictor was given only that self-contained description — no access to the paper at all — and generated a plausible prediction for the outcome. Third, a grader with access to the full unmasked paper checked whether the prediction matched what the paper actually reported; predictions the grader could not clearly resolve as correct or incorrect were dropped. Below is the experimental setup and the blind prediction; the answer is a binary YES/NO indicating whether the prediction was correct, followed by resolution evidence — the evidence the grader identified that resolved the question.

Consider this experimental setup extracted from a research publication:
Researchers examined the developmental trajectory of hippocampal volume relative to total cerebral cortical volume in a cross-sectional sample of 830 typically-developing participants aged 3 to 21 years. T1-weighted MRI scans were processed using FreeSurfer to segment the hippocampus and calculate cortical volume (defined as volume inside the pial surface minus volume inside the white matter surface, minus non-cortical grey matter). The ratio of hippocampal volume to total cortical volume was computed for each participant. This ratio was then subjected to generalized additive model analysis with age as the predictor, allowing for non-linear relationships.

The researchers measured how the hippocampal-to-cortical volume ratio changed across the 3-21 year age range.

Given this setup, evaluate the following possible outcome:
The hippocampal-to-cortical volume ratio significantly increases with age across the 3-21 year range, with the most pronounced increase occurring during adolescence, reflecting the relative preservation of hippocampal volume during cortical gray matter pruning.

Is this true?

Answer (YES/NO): NO